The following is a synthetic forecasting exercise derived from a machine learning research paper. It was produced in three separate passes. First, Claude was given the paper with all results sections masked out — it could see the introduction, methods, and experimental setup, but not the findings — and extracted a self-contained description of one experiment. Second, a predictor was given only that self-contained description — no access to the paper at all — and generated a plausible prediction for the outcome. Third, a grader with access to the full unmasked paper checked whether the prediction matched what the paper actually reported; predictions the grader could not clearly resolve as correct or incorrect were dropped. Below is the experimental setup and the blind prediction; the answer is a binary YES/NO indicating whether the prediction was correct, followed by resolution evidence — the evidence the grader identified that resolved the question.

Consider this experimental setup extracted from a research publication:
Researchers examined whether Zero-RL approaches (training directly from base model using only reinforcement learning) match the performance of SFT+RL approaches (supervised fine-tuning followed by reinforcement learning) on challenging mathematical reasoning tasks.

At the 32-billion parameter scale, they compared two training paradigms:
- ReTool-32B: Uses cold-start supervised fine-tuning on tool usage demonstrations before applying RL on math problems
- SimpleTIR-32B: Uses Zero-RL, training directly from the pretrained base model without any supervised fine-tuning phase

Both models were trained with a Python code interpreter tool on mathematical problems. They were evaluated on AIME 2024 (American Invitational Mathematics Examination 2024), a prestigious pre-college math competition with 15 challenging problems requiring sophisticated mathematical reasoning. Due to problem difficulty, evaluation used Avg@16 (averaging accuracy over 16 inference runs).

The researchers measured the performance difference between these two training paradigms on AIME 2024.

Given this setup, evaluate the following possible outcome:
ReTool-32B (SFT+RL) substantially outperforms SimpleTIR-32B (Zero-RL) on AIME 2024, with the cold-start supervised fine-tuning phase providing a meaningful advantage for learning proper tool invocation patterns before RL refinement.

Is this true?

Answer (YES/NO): YES